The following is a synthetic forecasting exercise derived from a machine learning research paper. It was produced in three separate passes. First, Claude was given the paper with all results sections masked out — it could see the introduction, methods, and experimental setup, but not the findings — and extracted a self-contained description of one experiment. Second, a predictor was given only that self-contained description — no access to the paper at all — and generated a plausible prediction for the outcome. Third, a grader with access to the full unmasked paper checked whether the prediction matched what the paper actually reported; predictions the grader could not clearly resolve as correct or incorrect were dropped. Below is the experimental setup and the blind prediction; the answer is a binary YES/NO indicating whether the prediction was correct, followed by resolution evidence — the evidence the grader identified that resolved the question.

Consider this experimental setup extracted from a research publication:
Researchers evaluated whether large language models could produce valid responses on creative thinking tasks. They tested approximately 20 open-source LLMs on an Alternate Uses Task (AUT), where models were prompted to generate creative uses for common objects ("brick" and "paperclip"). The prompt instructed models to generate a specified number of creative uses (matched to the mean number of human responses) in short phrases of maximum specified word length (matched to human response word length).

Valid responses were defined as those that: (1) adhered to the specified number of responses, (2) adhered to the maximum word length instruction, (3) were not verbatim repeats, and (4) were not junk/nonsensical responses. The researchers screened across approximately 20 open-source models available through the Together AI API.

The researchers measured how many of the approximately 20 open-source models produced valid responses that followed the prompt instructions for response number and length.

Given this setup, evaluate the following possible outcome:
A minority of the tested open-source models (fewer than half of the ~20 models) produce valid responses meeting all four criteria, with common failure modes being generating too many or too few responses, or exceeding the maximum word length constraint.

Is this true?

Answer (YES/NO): YES